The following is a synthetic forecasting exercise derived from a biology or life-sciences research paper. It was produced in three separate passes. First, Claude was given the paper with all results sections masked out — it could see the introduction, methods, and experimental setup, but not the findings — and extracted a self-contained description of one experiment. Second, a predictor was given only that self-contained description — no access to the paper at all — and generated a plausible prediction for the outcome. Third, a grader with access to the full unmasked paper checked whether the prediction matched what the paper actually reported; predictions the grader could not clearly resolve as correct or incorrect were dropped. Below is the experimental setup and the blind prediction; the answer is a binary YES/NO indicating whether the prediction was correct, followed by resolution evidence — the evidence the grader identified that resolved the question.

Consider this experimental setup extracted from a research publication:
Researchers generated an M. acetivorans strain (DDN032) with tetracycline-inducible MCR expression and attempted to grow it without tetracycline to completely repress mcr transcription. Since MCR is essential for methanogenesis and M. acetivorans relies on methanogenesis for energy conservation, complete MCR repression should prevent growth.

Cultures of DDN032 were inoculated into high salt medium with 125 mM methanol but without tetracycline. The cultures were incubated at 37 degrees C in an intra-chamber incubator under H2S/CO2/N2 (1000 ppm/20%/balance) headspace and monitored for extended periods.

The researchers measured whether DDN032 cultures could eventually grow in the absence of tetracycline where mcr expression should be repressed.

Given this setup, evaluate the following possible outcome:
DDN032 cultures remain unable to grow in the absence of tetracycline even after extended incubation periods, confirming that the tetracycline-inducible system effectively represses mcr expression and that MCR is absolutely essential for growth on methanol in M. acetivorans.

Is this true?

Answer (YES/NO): NO